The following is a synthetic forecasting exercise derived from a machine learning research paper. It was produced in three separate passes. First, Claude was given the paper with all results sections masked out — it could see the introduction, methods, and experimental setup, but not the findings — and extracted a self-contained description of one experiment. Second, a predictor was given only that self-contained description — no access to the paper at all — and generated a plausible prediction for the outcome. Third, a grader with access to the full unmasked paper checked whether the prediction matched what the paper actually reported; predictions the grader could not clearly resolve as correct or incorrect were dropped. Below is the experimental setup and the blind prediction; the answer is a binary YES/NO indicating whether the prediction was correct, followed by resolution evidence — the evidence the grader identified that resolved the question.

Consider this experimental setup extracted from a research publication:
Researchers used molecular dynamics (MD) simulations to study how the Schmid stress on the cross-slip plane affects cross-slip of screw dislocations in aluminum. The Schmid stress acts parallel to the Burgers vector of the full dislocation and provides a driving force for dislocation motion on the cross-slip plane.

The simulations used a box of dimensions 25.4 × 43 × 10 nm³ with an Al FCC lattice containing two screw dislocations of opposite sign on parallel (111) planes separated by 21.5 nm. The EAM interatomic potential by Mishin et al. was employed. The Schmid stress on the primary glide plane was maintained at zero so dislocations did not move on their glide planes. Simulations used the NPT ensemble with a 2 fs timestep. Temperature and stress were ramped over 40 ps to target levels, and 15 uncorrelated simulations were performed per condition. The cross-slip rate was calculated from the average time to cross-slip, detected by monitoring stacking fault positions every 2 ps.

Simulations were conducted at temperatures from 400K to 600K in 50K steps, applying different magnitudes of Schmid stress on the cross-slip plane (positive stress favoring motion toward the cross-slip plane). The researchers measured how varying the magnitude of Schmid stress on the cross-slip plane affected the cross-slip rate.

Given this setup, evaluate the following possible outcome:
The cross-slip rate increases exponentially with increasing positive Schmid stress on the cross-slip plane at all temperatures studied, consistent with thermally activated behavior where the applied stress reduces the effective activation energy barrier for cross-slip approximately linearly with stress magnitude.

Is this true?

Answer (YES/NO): NO